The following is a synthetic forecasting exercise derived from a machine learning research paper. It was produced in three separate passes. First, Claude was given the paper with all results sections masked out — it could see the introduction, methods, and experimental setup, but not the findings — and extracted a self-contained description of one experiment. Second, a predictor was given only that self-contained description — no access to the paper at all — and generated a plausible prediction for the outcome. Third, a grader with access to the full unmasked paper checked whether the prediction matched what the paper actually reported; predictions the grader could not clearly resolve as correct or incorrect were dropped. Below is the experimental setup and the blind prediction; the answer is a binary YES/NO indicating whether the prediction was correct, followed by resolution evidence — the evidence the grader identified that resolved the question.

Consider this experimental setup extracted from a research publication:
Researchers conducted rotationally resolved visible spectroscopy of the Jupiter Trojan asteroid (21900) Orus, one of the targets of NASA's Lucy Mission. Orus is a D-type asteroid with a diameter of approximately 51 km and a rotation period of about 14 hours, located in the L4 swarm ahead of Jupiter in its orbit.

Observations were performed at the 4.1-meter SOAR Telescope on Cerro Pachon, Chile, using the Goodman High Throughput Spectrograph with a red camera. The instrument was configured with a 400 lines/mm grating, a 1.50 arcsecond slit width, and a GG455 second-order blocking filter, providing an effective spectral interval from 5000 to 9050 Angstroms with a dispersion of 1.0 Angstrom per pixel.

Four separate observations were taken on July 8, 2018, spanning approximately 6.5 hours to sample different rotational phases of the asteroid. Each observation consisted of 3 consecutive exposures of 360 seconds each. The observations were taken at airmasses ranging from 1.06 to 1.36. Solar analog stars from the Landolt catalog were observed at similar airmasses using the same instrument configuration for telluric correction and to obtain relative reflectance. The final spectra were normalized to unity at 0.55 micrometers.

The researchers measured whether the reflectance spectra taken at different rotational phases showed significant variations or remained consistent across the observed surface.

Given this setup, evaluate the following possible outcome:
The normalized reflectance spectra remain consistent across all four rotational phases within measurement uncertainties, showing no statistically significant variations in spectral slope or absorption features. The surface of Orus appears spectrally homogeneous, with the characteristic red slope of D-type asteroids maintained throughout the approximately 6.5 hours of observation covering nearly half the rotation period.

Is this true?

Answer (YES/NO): NO